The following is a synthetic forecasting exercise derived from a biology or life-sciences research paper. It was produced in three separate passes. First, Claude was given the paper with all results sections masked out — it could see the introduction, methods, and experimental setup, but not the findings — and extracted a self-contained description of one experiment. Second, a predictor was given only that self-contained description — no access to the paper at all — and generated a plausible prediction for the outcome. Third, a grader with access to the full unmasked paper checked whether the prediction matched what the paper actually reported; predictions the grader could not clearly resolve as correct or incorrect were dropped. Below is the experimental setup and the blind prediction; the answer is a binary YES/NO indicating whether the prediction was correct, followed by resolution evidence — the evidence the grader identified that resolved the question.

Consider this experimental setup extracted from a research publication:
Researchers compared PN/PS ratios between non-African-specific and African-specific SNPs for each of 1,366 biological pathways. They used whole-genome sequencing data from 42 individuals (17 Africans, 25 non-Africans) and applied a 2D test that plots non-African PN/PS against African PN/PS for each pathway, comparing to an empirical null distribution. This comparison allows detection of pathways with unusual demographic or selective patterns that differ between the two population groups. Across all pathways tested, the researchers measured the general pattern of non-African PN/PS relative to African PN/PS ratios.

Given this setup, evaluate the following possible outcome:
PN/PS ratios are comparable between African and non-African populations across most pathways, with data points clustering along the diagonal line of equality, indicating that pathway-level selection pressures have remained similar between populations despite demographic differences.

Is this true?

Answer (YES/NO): NO